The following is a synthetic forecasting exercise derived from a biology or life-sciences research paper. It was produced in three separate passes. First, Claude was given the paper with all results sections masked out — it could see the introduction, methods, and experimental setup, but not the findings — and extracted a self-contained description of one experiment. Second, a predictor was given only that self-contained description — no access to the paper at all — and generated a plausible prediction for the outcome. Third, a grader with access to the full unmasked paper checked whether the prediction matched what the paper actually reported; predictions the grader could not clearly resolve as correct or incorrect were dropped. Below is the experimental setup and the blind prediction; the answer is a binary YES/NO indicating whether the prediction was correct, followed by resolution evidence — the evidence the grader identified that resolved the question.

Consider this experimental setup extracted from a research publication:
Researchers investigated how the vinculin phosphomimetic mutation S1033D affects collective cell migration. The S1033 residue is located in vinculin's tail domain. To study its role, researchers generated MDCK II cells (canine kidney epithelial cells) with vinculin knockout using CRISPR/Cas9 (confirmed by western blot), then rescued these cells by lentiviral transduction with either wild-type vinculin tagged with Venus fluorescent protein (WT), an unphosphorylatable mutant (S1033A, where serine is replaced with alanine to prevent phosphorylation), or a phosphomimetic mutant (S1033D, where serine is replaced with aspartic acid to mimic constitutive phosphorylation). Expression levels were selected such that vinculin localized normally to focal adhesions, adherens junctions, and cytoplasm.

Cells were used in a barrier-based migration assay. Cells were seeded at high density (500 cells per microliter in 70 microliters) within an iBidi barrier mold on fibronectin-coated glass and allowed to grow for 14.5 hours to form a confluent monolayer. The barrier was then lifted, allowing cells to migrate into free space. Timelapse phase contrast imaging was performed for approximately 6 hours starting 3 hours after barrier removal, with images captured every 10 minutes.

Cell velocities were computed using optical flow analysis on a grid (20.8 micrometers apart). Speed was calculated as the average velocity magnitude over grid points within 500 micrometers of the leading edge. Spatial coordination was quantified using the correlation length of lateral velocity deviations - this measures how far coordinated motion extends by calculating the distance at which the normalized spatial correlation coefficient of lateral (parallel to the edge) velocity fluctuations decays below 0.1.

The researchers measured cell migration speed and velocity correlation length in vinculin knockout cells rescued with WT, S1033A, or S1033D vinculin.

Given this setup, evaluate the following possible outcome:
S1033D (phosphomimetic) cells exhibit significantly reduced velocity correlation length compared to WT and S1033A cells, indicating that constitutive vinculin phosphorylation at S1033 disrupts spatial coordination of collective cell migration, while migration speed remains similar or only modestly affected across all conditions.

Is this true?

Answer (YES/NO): NO